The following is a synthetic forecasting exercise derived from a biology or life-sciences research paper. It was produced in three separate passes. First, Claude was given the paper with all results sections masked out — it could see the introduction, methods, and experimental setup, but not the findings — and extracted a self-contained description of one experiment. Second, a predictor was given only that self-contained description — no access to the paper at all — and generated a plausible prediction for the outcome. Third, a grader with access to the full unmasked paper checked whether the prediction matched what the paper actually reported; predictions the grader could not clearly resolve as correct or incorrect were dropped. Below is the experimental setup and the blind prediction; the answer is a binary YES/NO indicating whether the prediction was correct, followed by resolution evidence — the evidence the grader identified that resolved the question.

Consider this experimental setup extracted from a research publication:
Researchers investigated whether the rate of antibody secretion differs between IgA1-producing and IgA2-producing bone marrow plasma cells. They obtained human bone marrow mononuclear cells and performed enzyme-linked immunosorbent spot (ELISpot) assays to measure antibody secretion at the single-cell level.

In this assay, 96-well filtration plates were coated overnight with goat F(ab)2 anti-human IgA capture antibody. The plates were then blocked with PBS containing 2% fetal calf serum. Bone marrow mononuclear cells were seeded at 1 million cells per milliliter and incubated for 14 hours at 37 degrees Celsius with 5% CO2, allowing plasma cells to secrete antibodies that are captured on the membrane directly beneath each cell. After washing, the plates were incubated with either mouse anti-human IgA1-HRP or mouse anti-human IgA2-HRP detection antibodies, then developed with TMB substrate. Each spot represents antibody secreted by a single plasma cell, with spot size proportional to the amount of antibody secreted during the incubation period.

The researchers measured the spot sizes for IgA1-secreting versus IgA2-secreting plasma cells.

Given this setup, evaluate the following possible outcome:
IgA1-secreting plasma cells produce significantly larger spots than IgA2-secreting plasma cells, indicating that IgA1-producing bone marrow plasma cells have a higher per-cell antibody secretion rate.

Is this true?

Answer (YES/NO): NO